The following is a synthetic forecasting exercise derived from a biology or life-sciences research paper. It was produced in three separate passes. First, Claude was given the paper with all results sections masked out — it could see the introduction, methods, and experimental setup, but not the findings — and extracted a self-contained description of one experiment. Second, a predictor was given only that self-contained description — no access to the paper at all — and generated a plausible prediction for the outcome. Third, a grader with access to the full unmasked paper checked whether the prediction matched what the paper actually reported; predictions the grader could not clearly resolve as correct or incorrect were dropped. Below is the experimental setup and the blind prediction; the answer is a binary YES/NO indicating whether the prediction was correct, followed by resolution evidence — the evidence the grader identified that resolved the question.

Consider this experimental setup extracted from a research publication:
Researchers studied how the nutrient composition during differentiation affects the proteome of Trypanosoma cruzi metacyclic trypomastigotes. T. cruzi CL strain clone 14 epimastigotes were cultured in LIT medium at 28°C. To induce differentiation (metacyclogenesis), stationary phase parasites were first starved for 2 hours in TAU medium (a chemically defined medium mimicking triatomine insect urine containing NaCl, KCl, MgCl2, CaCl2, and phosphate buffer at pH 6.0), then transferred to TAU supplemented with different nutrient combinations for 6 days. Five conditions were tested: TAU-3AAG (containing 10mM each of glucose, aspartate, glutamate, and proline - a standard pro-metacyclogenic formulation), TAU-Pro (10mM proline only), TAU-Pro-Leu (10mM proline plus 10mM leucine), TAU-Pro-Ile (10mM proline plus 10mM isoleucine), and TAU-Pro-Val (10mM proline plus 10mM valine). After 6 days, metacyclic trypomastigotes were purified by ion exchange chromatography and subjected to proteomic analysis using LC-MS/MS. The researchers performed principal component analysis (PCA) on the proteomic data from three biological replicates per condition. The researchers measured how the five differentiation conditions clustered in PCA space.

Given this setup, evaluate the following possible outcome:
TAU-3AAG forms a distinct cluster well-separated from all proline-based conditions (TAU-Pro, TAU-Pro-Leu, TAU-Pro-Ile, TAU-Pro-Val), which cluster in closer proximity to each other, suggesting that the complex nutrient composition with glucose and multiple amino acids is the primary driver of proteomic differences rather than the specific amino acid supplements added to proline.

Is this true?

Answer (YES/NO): NO